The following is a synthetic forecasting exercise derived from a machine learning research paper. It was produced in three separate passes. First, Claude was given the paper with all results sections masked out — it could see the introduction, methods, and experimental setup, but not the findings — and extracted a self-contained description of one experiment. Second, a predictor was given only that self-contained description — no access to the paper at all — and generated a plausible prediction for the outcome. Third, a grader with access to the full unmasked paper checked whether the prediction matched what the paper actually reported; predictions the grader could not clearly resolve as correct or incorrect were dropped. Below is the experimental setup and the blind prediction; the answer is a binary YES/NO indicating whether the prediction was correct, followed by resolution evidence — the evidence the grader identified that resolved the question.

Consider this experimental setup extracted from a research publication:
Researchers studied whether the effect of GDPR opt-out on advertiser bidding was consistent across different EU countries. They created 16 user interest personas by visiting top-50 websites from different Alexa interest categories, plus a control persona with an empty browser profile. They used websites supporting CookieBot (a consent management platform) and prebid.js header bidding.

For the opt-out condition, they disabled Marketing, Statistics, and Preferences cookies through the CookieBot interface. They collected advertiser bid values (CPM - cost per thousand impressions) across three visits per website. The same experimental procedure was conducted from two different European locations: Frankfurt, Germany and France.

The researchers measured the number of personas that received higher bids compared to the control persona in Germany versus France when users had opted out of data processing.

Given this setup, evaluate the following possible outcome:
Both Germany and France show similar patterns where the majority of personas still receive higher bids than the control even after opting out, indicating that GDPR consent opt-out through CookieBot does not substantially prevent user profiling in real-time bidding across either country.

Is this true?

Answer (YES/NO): YES